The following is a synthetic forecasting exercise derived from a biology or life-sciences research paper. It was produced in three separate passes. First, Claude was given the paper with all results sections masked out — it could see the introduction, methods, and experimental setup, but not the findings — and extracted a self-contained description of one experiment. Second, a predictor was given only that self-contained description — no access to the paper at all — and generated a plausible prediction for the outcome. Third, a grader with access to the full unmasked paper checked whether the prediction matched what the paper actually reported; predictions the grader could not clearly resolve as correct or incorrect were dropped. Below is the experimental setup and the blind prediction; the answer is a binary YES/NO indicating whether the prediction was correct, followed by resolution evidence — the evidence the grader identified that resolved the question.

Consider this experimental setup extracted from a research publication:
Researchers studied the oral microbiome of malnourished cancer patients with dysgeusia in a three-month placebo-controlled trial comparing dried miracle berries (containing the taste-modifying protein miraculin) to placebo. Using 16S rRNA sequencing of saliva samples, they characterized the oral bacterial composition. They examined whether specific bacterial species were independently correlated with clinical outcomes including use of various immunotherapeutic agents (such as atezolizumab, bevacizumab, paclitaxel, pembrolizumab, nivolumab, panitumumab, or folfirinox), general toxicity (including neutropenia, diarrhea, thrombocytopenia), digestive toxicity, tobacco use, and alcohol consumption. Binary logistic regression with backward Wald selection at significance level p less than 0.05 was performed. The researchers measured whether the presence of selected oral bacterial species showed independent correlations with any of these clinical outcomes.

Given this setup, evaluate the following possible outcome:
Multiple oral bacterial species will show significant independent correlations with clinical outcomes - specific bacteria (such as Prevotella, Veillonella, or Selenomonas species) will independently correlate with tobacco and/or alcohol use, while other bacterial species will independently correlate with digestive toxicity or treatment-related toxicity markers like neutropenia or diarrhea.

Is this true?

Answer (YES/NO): NO